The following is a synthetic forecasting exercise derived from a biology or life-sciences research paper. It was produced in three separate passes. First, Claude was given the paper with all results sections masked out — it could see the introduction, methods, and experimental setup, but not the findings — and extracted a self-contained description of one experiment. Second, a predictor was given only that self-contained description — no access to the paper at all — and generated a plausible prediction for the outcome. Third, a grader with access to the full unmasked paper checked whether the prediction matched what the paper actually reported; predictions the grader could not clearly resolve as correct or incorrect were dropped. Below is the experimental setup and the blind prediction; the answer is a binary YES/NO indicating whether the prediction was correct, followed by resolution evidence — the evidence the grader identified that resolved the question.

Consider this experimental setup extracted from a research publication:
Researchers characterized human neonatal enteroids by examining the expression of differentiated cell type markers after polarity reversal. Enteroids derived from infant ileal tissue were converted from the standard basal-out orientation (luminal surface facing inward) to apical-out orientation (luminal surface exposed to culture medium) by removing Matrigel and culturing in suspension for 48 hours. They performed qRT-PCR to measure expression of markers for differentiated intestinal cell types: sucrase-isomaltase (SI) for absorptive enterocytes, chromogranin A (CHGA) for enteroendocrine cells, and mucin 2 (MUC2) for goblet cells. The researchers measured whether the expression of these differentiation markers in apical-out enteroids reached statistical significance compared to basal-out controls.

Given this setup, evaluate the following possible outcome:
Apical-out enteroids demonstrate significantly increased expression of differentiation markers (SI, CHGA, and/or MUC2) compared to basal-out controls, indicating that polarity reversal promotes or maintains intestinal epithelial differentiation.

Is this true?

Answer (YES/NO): YES